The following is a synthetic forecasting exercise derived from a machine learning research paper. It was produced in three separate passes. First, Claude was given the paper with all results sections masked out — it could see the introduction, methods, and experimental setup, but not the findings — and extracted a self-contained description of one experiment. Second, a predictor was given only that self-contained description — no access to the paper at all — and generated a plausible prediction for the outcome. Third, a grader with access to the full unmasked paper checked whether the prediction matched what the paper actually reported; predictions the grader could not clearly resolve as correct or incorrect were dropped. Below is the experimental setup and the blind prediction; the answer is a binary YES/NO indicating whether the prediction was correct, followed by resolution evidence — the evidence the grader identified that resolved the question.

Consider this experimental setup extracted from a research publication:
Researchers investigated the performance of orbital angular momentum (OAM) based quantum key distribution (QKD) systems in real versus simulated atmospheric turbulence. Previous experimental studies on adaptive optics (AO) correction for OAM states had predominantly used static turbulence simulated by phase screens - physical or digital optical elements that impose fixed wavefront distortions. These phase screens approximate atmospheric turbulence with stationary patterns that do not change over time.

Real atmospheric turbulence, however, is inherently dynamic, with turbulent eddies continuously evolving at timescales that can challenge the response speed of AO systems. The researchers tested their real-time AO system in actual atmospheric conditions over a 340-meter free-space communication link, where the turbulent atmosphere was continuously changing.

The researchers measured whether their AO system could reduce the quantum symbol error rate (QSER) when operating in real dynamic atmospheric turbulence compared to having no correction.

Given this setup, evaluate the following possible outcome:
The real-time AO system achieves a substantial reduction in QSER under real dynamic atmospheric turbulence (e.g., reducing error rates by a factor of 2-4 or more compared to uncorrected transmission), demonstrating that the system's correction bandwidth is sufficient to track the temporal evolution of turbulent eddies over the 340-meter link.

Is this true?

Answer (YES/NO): NO